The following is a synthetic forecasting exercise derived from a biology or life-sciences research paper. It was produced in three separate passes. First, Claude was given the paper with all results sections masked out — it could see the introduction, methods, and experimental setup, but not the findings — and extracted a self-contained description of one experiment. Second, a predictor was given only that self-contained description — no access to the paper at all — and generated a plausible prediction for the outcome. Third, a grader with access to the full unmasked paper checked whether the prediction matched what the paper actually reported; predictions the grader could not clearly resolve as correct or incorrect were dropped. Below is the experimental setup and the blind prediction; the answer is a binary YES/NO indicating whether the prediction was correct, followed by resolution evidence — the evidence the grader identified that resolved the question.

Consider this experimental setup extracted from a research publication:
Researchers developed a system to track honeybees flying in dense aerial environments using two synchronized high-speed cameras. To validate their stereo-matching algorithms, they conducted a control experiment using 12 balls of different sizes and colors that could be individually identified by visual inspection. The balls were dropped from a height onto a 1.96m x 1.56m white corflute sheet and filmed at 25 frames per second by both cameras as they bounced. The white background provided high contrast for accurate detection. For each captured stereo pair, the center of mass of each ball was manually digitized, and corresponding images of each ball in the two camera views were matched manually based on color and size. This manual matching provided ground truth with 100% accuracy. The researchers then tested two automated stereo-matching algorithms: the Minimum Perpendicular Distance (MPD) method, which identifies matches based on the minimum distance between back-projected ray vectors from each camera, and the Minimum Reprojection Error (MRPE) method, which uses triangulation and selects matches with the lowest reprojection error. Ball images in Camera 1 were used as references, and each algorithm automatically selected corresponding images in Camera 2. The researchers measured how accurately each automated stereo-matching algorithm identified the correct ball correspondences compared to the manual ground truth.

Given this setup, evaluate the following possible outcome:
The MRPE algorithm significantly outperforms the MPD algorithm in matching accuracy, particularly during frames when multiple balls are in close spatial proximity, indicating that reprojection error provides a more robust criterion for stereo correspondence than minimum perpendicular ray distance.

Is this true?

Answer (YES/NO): NO